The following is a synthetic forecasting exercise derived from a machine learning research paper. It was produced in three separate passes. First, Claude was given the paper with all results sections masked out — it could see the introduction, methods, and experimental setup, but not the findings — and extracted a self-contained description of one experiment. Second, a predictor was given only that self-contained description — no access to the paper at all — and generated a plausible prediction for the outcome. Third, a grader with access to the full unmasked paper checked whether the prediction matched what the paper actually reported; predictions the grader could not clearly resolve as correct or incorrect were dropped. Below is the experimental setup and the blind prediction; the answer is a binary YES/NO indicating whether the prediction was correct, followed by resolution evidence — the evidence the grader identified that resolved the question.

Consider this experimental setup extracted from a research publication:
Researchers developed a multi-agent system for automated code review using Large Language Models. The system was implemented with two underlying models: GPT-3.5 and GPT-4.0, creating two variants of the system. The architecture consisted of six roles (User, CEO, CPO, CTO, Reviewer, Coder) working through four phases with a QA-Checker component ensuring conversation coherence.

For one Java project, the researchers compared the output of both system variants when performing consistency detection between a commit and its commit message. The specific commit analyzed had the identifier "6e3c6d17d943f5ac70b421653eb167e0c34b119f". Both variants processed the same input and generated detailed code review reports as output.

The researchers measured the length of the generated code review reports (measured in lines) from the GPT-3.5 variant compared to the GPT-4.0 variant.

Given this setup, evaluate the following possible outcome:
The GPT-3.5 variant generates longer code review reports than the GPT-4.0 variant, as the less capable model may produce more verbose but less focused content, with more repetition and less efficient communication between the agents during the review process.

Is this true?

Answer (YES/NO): NO